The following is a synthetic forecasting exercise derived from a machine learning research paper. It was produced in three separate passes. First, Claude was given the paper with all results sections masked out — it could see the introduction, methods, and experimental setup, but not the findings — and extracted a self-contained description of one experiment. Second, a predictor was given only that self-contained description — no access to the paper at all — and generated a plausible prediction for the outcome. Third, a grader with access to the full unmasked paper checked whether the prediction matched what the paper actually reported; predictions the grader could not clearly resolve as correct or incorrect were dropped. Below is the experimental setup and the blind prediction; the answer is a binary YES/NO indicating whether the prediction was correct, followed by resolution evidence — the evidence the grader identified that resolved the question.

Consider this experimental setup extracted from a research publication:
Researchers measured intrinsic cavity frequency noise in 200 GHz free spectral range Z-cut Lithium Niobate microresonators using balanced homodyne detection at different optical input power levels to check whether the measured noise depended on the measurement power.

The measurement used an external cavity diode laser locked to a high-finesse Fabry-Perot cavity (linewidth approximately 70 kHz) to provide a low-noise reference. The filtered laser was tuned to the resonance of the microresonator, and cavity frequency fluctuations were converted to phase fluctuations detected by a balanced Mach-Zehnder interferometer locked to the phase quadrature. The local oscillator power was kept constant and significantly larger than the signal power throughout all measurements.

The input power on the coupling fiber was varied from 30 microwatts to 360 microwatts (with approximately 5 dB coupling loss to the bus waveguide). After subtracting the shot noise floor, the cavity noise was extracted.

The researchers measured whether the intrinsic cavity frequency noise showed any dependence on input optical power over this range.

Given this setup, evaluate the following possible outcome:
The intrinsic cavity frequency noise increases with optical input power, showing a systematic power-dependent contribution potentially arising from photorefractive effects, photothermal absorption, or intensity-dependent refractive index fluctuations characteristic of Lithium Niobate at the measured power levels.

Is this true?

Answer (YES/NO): NO